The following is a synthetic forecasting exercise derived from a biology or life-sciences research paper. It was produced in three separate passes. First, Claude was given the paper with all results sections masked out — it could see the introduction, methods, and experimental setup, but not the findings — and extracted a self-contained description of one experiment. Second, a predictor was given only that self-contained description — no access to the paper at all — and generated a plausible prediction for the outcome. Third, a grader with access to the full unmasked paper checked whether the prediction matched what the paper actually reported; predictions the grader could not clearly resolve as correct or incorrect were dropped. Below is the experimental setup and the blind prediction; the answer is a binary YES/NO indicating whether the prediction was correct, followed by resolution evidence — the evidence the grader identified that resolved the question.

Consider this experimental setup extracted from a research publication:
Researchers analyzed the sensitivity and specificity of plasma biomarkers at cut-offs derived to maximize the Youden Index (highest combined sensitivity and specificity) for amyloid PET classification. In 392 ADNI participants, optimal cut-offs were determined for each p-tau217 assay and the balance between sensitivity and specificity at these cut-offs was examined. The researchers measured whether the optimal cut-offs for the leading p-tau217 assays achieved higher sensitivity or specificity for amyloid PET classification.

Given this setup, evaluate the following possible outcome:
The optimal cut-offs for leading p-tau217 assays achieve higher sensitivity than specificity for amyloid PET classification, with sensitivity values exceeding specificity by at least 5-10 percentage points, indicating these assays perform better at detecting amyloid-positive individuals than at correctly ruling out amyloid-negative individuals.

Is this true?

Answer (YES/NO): NO